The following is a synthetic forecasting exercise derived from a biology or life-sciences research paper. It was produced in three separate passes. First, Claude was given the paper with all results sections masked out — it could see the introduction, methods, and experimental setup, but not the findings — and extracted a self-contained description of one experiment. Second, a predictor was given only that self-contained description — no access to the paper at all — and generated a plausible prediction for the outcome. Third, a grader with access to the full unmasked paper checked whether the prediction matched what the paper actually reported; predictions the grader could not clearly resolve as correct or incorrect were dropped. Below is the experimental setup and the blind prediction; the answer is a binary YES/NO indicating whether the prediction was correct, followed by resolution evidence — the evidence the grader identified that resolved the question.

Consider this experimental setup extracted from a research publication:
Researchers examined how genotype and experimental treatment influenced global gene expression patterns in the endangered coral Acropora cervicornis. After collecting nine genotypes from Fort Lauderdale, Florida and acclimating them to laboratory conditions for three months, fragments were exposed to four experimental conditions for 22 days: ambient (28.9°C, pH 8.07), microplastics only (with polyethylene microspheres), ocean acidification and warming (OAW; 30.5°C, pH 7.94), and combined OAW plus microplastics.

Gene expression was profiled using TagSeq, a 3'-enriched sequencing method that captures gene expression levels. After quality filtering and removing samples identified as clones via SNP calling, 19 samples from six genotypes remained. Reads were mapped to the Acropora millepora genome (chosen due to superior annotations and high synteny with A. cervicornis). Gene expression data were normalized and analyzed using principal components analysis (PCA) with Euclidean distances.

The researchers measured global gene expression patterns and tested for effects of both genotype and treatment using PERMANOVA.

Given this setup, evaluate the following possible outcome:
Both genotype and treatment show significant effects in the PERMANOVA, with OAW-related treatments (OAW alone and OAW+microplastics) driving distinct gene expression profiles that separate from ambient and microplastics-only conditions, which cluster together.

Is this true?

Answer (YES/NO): NO